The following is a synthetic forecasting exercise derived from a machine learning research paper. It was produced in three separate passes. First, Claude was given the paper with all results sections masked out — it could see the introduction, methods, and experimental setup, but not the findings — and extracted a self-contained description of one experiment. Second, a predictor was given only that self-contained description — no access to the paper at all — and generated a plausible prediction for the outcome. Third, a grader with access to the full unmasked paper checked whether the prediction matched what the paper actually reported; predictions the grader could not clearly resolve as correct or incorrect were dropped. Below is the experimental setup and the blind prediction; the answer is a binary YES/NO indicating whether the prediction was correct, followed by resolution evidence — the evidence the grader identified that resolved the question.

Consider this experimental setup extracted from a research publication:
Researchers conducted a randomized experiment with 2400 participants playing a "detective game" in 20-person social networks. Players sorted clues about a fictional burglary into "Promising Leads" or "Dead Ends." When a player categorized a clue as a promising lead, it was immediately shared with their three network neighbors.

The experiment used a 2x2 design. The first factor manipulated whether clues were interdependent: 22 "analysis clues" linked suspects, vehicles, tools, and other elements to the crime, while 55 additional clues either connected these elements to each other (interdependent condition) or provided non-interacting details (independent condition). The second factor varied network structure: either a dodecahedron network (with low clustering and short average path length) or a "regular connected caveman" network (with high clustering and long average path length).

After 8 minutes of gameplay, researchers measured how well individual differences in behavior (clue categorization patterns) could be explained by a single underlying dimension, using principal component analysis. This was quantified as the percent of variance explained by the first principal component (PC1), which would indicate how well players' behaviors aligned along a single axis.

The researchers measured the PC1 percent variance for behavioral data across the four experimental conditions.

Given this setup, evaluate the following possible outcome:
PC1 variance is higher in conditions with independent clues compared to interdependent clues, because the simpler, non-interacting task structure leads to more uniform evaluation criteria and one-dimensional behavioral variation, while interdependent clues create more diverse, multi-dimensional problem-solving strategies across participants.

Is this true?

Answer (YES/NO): NO